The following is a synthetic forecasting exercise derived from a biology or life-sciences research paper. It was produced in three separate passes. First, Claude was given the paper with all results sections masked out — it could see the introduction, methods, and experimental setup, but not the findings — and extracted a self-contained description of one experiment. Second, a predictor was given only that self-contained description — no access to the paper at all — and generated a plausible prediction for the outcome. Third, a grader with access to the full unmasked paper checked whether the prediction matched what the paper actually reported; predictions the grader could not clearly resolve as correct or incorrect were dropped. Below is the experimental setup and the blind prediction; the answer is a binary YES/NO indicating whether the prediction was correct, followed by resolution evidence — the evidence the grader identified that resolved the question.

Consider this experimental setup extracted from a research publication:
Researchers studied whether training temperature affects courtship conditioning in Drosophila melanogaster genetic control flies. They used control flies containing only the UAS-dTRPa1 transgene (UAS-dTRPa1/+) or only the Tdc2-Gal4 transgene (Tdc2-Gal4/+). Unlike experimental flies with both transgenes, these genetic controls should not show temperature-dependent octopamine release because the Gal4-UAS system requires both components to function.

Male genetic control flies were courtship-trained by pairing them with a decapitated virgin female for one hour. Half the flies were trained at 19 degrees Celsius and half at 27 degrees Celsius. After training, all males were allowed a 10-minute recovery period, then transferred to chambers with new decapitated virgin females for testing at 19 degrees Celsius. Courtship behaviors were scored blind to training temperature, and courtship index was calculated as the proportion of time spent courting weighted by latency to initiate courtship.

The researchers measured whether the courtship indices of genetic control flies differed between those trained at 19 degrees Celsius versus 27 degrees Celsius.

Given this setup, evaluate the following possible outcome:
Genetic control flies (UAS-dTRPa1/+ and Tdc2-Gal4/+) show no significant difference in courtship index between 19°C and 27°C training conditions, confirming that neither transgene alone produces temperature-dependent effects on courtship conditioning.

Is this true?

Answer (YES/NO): YES